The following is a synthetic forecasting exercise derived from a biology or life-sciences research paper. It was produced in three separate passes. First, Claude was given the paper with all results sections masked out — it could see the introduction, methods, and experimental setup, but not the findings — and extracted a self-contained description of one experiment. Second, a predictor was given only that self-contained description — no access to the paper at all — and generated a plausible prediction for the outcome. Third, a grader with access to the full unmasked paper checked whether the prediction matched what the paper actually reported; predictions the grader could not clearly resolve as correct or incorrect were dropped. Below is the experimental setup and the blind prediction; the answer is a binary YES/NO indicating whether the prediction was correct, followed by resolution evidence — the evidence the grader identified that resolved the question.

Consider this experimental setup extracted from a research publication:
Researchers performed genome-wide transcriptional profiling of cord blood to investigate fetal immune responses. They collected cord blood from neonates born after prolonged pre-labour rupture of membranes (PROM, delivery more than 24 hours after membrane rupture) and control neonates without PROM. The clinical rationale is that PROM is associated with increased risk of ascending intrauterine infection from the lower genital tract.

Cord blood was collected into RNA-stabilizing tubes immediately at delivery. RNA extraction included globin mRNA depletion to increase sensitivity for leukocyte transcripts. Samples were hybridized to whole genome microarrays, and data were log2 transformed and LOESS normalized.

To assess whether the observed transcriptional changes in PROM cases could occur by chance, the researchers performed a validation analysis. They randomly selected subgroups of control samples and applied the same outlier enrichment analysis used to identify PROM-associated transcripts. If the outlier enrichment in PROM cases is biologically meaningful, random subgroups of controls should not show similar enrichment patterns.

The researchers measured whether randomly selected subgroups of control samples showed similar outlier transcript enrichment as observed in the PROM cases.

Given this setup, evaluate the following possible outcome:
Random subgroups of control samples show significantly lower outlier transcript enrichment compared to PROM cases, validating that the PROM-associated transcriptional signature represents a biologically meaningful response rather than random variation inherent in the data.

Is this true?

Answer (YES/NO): YES